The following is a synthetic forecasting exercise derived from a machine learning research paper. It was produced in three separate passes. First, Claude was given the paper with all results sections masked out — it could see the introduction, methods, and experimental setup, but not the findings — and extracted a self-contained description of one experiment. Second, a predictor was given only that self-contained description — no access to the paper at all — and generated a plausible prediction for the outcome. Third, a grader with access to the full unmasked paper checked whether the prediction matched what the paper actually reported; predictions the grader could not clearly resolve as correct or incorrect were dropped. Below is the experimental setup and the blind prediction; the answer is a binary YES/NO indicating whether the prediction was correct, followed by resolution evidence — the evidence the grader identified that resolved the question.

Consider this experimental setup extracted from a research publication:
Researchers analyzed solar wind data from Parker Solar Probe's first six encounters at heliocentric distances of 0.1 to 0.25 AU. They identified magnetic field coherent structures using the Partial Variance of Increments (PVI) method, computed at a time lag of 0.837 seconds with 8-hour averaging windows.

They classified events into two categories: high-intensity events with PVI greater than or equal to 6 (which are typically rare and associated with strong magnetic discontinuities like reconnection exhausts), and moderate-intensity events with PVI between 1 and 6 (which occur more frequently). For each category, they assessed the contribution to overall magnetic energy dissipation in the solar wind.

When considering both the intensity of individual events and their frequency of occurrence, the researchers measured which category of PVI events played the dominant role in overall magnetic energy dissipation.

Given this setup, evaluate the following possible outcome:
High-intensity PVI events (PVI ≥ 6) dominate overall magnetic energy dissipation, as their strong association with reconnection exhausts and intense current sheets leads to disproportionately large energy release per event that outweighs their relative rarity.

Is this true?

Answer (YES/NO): NO